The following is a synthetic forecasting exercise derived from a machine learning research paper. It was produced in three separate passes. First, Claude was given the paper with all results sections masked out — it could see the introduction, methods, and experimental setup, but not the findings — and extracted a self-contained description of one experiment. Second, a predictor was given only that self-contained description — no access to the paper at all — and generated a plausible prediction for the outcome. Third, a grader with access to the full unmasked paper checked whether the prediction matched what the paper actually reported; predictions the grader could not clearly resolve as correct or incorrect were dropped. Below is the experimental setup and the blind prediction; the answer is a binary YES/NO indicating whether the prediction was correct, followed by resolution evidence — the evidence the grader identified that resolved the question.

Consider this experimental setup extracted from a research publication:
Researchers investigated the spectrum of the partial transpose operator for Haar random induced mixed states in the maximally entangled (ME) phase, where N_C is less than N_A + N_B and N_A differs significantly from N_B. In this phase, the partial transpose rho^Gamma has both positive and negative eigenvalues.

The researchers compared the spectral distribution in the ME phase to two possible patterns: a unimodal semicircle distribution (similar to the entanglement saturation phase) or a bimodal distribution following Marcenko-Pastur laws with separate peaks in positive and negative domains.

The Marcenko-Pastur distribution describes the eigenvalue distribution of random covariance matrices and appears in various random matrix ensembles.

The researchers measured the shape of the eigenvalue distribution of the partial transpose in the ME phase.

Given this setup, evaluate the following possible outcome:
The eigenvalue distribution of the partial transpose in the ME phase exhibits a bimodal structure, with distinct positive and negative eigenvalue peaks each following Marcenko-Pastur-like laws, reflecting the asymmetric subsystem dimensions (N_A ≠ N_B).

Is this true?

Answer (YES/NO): YES